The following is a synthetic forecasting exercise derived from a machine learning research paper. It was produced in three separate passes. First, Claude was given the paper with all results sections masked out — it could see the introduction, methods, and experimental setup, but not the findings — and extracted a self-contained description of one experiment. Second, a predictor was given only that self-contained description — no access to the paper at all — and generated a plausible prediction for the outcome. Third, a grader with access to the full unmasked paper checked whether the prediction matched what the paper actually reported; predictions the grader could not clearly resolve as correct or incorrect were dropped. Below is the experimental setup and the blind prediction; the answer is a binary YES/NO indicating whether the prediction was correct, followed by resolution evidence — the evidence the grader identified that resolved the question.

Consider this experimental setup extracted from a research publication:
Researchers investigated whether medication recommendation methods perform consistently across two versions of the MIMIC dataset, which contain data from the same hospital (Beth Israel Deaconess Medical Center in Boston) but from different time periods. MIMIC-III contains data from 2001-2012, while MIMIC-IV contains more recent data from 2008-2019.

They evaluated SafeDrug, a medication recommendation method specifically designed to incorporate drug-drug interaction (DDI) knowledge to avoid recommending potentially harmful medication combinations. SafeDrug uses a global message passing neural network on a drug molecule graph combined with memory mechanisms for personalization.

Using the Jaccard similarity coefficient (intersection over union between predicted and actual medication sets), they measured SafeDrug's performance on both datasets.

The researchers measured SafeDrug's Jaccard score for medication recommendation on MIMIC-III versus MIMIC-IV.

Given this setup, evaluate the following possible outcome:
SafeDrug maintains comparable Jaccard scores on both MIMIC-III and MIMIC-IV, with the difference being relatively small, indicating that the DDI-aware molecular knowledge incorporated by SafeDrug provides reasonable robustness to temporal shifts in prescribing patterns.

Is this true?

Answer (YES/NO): NO